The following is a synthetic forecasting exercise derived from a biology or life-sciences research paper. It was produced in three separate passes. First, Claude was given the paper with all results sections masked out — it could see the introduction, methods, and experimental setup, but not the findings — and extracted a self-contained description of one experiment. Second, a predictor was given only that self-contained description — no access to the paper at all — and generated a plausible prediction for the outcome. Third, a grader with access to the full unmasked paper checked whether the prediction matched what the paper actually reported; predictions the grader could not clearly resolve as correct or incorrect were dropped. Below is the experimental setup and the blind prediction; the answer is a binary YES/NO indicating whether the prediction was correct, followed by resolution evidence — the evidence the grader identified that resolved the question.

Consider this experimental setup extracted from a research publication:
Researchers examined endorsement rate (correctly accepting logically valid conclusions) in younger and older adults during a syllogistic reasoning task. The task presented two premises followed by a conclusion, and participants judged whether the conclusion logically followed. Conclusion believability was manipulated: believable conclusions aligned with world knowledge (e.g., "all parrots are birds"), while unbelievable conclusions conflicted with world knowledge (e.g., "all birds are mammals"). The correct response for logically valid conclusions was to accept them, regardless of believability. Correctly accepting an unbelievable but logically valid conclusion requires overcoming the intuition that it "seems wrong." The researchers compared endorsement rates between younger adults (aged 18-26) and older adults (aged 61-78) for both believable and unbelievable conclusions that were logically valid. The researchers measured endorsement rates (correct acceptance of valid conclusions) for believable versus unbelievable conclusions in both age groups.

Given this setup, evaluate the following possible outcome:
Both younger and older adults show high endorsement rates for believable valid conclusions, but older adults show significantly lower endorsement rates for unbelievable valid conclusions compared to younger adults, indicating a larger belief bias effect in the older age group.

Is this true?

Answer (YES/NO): NO